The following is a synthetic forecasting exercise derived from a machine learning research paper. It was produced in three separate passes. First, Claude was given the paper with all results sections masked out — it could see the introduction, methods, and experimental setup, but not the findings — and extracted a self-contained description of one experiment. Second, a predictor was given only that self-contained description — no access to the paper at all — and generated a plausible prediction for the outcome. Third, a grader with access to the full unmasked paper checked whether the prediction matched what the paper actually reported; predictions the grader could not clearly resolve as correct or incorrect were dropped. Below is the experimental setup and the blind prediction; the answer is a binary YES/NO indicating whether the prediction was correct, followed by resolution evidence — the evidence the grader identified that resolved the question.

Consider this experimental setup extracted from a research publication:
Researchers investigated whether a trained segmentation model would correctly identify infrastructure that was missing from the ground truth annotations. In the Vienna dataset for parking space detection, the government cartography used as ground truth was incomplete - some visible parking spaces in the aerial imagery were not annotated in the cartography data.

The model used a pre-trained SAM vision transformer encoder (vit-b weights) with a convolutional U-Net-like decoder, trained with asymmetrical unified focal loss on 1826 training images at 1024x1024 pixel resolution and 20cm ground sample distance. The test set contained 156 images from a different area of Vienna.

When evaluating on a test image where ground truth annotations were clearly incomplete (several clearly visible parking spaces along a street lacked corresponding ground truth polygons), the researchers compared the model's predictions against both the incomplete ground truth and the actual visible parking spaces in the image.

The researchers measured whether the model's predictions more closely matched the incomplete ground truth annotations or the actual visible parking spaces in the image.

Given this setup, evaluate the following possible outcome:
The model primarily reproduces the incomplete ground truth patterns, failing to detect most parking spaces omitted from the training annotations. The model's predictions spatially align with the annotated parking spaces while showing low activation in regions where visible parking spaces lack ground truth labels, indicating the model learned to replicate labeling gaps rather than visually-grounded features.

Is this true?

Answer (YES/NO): NO